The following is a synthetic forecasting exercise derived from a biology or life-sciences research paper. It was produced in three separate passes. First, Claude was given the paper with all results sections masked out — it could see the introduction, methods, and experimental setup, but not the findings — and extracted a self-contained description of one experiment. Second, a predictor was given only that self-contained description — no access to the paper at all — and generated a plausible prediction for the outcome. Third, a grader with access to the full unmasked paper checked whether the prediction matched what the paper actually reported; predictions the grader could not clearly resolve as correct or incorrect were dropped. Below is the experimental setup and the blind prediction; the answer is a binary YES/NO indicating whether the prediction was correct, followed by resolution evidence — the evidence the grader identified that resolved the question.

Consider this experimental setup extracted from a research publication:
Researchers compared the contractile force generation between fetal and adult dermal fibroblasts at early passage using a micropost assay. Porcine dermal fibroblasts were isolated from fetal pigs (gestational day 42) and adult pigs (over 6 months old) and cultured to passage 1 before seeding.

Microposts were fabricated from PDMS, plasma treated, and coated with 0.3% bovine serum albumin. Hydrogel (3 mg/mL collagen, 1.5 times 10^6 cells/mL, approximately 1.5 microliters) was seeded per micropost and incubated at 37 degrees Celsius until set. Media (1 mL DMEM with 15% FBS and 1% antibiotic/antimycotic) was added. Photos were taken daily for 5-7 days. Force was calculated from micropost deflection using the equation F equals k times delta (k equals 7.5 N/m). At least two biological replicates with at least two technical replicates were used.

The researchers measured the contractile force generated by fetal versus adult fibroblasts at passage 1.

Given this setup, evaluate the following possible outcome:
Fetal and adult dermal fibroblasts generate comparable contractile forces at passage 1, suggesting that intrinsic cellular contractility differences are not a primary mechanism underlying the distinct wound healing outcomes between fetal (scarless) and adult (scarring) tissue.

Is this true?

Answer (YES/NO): NO